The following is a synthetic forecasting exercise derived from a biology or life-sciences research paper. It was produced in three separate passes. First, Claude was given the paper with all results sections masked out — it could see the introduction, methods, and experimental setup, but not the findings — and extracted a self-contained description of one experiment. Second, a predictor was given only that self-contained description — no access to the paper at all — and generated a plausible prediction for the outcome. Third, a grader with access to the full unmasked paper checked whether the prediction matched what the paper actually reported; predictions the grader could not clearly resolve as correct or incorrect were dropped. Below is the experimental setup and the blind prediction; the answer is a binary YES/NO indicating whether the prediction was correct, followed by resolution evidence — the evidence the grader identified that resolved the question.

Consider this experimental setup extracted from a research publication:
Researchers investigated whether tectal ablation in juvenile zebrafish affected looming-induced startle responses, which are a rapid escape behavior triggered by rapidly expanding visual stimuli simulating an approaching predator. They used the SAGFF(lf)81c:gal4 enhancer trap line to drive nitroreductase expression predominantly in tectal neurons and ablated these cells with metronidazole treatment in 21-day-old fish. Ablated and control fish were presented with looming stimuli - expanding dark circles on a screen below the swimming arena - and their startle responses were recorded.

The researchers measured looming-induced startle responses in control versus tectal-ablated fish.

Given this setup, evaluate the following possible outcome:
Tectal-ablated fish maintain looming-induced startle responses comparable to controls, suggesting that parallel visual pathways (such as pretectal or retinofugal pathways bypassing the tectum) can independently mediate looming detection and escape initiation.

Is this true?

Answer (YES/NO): YES